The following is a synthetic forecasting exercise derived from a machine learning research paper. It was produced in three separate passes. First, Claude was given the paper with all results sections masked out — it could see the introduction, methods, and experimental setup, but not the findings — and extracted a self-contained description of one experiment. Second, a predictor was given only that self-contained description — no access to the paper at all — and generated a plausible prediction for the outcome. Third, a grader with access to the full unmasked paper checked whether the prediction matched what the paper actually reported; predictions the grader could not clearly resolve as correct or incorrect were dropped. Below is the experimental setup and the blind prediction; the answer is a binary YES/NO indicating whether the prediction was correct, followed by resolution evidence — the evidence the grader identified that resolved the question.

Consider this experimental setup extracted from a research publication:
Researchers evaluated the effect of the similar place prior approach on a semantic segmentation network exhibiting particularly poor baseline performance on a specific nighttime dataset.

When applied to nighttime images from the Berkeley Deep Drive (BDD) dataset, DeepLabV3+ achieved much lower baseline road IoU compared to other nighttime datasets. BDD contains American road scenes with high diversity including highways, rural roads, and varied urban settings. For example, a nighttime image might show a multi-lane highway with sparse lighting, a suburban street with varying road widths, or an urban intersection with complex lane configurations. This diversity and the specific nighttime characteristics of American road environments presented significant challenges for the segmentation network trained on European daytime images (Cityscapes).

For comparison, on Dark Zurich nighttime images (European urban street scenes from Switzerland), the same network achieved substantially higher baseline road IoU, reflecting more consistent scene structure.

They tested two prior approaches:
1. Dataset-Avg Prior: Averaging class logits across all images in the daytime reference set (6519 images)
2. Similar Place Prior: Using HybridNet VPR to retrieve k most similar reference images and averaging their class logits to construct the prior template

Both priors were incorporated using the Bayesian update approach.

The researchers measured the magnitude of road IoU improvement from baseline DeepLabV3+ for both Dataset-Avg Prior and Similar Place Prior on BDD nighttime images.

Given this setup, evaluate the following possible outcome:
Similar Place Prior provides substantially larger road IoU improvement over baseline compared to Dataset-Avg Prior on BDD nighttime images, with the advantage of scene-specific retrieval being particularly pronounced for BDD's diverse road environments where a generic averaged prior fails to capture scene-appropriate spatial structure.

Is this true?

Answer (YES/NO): YES